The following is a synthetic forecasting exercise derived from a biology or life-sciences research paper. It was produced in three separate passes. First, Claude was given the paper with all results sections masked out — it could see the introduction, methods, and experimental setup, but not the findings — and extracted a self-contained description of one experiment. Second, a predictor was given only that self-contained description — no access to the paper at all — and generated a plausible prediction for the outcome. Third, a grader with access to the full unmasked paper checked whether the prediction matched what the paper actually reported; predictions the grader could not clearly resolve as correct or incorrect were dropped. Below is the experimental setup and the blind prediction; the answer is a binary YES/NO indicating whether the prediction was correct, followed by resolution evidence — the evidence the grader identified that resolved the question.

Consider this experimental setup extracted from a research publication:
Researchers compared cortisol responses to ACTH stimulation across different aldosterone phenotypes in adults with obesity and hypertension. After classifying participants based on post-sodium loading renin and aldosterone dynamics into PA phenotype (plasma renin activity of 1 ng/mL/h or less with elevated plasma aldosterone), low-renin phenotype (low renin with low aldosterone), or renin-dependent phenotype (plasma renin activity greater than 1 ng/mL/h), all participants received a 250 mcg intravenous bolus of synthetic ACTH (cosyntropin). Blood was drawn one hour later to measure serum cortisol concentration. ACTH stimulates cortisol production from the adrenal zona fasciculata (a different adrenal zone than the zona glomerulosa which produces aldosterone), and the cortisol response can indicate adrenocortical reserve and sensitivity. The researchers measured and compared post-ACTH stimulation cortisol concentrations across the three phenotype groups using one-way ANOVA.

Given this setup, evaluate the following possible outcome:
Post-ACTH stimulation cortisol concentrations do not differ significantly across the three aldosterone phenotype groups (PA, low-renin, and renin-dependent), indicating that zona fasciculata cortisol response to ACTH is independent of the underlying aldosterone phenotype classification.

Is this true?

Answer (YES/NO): YES